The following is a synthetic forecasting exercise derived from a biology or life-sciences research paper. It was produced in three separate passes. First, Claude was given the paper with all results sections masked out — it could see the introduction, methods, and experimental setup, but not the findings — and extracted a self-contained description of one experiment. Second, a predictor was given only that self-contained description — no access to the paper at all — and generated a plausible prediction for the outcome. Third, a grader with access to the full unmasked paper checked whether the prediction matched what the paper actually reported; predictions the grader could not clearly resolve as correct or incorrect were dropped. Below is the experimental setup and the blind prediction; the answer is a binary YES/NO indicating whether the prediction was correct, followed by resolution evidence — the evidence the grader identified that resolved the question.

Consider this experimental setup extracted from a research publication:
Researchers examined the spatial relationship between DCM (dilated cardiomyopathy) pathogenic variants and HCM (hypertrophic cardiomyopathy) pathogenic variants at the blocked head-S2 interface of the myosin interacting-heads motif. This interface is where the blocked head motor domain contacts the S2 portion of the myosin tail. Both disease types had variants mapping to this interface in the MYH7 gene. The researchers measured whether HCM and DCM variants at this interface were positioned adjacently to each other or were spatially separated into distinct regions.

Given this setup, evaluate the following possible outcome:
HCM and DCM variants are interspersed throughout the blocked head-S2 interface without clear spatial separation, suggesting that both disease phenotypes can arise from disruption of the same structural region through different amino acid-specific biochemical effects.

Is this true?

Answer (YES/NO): YES